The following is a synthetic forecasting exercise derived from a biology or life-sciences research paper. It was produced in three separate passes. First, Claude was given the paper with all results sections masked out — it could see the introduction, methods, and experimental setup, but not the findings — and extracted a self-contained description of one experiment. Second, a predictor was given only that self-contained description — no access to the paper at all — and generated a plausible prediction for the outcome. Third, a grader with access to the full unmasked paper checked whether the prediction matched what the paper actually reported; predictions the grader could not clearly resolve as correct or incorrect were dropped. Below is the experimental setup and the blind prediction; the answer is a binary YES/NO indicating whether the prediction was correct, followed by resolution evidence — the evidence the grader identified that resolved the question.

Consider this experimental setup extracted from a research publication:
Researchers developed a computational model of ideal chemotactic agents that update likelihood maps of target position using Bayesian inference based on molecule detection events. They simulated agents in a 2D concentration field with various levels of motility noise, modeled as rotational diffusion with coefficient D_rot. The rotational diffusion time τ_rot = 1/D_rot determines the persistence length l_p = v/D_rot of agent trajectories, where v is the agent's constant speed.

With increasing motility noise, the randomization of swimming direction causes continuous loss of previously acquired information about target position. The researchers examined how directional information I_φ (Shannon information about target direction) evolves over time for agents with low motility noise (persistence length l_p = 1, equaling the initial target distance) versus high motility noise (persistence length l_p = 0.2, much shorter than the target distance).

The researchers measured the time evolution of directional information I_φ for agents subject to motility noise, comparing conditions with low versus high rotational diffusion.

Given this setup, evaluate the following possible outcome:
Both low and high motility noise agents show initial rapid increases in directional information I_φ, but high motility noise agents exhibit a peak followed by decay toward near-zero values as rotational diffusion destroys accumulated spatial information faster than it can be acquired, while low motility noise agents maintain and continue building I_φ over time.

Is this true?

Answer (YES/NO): NO